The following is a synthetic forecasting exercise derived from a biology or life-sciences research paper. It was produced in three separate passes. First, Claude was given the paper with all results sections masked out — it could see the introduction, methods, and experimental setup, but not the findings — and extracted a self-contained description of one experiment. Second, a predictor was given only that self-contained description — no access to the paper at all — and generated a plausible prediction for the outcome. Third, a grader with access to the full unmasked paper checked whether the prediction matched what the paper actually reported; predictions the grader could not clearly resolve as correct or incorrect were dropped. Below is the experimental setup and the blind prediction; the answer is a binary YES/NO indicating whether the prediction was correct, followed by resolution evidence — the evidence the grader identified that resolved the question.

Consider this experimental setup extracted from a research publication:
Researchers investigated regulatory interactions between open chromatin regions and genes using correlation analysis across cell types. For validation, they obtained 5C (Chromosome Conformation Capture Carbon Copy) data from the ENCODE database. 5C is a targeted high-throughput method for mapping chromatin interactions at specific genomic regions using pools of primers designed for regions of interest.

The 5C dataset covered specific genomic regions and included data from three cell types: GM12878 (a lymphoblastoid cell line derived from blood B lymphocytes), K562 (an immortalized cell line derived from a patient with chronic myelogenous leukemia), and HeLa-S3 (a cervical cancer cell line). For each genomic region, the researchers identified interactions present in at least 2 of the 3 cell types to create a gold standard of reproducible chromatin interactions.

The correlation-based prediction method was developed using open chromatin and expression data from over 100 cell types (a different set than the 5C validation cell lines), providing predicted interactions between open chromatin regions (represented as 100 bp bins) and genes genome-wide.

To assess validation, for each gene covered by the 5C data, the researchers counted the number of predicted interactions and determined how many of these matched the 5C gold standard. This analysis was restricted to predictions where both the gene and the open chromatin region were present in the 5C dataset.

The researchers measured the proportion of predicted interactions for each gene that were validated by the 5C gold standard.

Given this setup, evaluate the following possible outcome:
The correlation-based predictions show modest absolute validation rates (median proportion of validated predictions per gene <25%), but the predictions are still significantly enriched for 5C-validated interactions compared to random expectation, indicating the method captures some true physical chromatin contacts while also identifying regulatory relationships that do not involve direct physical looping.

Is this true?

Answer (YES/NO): NO